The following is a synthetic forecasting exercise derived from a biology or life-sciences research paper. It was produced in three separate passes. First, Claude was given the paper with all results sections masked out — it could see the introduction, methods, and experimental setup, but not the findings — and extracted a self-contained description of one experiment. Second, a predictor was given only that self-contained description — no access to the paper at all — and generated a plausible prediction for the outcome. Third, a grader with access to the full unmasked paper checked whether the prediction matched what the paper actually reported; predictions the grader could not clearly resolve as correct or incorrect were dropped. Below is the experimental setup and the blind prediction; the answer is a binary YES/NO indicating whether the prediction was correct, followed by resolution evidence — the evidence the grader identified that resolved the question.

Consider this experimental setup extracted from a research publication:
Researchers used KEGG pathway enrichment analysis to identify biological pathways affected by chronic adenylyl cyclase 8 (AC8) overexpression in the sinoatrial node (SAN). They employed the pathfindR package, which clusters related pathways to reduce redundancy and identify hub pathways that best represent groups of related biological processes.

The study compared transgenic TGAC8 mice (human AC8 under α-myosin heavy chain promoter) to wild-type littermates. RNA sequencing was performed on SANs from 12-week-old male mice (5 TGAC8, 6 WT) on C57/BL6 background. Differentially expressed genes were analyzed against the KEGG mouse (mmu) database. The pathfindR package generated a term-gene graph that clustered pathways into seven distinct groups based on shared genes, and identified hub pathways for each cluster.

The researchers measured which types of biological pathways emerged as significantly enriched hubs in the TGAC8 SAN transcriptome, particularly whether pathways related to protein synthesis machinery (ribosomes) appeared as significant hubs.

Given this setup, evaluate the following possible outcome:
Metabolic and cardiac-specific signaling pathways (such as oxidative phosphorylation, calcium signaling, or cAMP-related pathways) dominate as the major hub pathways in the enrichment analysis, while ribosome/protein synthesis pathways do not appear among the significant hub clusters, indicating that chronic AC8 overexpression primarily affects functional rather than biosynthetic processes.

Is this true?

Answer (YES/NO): NO